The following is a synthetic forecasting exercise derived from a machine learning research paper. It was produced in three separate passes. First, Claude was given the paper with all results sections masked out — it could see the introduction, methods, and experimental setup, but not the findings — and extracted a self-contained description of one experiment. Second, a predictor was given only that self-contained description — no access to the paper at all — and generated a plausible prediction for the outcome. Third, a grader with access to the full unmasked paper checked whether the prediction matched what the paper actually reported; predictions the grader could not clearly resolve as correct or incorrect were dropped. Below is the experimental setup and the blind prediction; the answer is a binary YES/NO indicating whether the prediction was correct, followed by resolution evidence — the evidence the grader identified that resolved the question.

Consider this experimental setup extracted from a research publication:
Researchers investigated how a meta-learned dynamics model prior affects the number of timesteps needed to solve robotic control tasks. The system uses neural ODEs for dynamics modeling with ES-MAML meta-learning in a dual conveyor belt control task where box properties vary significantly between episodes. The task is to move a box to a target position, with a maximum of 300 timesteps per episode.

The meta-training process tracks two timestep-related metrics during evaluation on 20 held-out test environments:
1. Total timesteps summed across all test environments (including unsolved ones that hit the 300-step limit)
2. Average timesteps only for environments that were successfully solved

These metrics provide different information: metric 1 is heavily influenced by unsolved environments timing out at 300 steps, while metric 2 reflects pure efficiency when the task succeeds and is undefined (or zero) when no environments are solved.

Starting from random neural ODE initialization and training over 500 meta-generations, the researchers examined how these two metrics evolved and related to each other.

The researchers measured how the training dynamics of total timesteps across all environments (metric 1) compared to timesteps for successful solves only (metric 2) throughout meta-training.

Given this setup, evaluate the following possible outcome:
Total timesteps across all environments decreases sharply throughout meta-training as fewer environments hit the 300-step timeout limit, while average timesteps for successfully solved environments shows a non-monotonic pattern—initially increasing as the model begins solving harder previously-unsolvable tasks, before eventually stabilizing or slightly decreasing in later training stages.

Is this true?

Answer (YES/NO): NO